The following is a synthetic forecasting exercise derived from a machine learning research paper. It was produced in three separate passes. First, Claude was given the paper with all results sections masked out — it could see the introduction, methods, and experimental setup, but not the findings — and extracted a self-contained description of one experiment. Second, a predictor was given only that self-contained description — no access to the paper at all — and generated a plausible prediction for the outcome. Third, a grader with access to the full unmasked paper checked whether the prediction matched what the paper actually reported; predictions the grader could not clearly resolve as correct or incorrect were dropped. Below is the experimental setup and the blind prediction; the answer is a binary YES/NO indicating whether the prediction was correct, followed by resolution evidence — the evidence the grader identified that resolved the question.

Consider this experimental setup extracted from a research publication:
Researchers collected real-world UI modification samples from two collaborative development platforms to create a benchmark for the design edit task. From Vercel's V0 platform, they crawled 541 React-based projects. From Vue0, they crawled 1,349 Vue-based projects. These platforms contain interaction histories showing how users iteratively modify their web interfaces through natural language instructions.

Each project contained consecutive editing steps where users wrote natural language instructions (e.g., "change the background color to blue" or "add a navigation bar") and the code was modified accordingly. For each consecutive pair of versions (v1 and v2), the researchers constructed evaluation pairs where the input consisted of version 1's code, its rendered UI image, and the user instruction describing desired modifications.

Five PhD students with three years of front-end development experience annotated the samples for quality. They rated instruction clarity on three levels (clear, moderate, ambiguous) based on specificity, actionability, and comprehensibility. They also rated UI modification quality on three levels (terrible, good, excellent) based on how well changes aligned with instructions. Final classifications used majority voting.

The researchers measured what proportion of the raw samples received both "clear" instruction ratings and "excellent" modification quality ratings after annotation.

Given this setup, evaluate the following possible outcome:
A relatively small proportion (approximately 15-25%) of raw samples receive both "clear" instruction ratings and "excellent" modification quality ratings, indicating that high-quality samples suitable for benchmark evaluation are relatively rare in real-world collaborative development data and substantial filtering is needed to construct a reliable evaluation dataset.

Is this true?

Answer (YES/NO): YES